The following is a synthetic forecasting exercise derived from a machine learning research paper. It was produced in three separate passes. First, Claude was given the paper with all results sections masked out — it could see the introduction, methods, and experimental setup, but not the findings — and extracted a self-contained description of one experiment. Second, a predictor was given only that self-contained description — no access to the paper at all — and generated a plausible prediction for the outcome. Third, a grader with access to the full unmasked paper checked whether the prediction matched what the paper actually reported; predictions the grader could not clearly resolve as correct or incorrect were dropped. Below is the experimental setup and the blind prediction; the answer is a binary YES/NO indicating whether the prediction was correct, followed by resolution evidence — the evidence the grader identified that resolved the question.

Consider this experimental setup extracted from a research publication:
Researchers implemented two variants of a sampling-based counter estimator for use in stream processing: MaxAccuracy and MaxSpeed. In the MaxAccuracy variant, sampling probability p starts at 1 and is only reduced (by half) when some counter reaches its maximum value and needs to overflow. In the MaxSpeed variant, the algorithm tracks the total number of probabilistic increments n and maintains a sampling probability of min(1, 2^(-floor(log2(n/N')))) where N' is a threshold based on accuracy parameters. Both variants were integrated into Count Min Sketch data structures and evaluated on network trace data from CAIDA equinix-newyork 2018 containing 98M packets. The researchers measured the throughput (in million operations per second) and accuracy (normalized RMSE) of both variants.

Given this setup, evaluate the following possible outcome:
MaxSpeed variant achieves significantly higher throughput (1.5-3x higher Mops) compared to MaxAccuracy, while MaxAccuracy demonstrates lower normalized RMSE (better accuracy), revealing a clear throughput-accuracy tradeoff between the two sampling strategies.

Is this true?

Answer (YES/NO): NO